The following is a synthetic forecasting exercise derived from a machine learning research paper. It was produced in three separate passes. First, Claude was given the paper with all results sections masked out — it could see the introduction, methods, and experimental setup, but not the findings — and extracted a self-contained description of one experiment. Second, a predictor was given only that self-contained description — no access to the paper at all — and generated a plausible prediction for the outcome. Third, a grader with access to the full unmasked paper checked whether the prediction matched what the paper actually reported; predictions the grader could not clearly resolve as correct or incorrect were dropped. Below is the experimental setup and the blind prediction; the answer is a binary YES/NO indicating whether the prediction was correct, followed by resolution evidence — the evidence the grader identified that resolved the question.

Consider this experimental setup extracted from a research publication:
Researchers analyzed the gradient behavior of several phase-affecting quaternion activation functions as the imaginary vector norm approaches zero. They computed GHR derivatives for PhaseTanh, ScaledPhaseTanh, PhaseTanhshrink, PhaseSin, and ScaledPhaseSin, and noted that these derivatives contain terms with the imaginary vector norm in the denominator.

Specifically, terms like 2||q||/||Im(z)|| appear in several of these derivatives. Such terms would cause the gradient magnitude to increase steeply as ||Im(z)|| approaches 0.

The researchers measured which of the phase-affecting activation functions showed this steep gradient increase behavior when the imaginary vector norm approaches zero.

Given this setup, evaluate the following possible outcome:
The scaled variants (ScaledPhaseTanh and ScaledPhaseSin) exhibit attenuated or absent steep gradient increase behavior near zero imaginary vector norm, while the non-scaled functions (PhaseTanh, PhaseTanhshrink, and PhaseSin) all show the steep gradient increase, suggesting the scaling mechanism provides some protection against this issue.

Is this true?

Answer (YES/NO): NO